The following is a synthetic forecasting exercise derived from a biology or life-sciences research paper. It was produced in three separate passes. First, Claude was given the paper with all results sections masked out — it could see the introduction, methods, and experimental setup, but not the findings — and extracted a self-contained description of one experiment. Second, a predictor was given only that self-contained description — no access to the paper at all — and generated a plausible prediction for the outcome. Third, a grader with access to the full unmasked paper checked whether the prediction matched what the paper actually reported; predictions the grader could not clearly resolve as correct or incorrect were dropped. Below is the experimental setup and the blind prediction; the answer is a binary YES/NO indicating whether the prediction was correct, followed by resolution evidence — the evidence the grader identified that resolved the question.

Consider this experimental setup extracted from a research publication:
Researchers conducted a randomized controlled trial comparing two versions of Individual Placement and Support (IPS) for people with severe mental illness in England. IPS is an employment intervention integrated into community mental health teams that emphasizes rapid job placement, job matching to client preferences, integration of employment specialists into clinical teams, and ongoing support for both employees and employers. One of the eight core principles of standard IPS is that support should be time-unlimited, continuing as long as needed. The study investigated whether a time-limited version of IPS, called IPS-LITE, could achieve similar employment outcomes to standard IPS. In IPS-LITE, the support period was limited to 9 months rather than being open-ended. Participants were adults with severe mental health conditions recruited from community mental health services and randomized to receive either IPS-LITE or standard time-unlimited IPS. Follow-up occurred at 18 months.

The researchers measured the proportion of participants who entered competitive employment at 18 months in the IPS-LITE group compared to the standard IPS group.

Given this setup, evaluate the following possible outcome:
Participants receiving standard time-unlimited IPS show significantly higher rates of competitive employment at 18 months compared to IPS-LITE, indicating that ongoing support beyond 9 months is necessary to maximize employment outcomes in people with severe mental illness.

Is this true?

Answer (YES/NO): NO